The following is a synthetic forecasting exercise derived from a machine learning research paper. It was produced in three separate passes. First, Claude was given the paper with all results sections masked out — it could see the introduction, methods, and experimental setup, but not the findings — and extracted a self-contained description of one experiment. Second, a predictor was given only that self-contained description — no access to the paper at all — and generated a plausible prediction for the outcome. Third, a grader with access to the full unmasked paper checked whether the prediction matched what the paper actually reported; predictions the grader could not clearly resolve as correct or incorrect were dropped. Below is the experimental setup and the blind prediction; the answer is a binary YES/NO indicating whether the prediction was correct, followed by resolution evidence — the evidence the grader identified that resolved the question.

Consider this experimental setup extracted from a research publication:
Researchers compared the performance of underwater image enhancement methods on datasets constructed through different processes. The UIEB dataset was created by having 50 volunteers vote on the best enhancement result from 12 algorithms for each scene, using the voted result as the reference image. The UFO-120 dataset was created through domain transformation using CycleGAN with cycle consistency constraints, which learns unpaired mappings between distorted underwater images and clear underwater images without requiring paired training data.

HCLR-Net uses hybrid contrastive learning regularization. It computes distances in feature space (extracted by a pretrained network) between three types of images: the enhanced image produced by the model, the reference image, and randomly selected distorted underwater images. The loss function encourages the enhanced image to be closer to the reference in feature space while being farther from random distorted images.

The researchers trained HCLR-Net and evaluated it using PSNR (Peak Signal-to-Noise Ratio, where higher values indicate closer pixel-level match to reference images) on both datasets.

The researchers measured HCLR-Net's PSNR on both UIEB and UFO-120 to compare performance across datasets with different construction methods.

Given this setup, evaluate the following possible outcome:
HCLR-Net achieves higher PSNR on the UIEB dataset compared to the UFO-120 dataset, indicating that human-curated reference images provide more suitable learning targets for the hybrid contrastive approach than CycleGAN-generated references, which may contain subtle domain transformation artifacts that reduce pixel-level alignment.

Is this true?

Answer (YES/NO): NO